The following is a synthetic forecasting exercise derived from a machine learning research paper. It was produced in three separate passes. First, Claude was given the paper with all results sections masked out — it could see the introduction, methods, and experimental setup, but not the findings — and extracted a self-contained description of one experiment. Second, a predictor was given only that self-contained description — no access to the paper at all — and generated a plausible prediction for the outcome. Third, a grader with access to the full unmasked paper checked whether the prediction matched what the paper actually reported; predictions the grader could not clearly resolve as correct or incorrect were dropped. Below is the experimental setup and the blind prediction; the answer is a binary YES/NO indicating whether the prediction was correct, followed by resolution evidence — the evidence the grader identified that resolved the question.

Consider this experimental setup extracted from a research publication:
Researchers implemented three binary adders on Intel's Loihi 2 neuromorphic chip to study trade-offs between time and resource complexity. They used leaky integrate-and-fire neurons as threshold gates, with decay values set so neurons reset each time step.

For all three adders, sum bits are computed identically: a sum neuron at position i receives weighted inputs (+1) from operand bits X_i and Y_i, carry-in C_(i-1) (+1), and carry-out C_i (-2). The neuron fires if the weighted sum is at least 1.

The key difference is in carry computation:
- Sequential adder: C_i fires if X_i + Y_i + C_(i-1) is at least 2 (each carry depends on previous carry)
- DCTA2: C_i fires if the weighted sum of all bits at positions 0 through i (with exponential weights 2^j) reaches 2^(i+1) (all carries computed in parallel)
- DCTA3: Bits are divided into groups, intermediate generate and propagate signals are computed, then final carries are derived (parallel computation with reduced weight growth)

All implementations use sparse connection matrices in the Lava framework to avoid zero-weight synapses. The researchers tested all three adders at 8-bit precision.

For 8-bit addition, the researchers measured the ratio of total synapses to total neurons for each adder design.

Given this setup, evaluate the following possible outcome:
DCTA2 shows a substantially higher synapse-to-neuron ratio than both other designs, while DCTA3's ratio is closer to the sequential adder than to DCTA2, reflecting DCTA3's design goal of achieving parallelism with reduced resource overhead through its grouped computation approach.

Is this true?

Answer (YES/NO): YES